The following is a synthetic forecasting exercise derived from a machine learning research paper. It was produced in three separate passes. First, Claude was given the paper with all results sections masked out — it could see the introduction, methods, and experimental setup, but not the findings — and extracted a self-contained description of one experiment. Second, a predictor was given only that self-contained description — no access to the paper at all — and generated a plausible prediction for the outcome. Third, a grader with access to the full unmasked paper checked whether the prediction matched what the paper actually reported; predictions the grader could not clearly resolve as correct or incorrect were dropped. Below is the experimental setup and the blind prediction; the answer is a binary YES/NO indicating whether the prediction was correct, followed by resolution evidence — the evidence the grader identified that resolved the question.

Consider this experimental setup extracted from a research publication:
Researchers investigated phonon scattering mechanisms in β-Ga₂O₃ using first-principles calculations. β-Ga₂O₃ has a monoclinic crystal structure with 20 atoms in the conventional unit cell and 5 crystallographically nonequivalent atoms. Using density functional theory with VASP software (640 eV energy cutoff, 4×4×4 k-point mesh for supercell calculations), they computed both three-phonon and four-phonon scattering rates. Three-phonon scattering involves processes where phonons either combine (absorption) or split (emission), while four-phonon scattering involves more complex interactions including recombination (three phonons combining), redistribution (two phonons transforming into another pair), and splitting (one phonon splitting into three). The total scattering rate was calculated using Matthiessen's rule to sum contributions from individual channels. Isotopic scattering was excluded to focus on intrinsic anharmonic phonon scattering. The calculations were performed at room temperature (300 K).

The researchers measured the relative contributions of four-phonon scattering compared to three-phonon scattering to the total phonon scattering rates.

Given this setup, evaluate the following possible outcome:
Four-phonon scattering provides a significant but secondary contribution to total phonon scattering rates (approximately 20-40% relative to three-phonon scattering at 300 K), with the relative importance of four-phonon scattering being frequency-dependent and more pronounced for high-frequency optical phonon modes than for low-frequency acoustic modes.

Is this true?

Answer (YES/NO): NO